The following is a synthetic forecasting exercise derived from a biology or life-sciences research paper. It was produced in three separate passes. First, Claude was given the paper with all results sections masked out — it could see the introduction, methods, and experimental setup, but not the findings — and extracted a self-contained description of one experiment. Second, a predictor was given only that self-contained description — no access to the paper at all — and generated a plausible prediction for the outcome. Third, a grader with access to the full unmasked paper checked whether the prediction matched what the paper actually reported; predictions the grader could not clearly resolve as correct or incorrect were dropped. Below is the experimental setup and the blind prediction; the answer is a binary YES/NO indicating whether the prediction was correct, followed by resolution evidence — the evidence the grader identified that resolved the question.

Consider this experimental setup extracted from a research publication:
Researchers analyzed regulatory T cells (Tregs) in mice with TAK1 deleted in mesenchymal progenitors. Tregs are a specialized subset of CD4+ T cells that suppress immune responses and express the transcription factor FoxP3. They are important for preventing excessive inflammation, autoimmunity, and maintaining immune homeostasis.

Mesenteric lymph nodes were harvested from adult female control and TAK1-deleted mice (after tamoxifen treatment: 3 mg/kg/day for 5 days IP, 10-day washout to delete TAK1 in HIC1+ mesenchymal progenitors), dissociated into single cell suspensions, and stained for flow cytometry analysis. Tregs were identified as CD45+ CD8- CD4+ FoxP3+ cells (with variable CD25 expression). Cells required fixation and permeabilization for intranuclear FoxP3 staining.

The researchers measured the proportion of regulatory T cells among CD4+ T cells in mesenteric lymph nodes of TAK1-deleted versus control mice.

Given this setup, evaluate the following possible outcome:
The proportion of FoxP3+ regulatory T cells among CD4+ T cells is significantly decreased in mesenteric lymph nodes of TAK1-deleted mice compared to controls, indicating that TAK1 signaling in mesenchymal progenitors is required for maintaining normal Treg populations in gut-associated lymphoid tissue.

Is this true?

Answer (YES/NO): NO